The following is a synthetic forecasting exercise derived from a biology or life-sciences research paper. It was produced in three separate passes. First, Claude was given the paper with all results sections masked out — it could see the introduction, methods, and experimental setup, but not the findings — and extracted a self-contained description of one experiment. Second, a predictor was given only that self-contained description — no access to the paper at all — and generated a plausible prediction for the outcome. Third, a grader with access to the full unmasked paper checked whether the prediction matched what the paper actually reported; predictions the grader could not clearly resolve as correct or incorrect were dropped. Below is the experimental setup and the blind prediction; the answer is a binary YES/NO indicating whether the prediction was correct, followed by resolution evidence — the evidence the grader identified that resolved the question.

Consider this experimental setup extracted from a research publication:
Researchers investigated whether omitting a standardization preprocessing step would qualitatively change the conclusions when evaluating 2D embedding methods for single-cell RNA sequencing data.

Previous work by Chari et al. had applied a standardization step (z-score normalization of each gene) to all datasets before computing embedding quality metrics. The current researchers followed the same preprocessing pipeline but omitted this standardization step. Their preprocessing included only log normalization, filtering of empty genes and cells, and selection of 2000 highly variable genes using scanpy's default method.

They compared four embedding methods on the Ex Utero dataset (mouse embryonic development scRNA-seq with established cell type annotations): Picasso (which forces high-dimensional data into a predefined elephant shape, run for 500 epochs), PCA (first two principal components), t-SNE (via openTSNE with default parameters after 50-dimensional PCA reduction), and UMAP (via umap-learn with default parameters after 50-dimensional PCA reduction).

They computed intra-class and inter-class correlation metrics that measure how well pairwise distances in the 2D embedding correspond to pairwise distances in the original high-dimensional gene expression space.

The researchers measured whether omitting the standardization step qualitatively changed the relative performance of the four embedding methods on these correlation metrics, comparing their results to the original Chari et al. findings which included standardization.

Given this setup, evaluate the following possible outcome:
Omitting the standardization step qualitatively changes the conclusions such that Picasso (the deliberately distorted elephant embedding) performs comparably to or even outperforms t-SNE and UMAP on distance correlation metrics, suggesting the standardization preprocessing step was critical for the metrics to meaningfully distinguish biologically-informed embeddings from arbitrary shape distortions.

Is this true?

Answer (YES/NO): NO